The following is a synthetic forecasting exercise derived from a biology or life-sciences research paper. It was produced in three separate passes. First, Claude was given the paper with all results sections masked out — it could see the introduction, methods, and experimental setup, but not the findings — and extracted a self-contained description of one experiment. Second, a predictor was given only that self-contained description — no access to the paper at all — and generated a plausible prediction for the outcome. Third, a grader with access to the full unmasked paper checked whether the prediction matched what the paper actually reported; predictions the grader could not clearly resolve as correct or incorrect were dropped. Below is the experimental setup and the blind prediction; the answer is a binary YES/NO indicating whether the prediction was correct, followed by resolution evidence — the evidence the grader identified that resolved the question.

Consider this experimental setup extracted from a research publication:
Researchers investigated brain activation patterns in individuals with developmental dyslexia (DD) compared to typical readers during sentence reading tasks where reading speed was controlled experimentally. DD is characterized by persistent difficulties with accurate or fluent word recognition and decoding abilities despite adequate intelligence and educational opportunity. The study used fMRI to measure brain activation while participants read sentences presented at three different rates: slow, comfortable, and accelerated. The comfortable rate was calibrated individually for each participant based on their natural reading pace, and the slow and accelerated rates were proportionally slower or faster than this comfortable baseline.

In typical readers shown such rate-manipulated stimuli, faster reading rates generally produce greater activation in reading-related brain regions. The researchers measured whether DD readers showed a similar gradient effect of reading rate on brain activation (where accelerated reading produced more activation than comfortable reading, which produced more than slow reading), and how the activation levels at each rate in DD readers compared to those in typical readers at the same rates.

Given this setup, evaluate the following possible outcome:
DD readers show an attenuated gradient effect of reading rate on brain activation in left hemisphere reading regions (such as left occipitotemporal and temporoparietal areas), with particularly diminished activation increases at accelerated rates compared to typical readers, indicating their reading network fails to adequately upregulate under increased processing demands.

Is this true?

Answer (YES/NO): NO